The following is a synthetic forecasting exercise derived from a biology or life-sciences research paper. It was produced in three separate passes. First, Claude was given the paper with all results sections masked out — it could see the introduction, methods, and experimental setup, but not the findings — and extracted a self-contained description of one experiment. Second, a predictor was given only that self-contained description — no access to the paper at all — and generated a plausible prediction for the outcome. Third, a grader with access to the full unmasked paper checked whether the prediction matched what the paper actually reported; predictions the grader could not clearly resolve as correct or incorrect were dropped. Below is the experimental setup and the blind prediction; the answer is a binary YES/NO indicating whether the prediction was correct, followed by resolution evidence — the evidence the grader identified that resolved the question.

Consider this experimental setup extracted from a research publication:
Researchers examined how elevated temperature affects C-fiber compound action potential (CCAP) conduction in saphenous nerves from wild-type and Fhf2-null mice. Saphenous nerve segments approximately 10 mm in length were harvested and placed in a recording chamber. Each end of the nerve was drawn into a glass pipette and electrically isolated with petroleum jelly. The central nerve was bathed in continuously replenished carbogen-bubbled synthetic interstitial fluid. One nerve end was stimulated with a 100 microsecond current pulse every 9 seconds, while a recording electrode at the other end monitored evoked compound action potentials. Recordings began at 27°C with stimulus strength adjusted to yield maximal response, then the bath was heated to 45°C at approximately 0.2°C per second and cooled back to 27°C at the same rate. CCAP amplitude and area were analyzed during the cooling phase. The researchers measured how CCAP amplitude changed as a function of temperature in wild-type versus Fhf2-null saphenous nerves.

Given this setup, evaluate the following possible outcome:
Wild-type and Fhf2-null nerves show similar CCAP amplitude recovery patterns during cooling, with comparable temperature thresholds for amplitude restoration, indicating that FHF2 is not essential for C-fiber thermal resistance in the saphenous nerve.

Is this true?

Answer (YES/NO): NO